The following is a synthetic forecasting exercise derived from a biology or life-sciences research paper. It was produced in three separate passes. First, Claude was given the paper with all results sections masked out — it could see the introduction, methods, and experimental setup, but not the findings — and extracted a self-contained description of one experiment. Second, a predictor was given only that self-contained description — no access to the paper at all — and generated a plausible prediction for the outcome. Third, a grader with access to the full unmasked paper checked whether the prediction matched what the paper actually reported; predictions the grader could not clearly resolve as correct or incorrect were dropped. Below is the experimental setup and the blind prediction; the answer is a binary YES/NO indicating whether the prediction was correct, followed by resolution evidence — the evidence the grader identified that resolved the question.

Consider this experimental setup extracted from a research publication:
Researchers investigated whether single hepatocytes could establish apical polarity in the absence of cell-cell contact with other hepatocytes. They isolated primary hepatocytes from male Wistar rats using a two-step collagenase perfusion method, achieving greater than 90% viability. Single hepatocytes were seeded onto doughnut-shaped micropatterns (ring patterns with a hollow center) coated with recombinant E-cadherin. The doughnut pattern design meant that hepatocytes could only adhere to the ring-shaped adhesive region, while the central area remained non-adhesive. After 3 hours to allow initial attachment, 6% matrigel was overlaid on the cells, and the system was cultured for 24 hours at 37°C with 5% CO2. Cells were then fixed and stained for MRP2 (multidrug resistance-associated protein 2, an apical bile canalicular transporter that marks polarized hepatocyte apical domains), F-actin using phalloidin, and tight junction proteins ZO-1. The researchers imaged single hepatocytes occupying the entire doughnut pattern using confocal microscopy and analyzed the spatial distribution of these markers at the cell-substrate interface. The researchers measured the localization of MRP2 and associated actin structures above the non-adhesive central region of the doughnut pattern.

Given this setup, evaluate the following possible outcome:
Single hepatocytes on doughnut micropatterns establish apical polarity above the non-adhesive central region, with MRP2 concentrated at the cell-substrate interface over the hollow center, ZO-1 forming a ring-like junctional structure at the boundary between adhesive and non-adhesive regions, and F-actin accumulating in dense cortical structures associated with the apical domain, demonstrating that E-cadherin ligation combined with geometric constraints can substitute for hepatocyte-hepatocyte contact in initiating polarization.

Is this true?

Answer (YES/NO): NO